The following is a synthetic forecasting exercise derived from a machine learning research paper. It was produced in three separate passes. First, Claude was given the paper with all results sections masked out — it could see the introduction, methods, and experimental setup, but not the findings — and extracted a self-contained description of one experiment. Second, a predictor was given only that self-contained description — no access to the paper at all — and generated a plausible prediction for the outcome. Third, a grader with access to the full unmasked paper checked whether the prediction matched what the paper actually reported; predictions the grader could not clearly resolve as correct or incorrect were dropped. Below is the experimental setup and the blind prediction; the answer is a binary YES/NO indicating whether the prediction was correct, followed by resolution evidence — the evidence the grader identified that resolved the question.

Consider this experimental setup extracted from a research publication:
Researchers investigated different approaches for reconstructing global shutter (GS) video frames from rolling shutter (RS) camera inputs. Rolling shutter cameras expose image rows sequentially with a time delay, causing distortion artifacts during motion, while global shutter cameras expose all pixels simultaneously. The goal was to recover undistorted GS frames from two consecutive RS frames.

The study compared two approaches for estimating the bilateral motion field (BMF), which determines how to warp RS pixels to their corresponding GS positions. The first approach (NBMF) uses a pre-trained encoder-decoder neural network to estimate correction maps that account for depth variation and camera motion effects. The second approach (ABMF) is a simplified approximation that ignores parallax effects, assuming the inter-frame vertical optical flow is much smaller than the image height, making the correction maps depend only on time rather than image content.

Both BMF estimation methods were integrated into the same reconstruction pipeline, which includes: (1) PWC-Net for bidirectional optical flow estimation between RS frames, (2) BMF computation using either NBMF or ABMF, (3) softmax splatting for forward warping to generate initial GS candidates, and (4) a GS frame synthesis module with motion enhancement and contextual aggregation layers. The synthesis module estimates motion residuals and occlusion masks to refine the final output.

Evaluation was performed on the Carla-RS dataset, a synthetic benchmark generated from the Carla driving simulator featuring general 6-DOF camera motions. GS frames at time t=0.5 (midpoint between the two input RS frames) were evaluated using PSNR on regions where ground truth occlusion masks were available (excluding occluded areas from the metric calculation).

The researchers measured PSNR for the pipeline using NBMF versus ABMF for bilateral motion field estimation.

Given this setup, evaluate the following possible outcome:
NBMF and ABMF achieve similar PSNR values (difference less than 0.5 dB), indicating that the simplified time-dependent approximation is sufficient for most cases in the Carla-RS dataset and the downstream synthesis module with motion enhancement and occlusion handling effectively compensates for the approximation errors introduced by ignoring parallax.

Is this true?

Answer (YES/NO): YES